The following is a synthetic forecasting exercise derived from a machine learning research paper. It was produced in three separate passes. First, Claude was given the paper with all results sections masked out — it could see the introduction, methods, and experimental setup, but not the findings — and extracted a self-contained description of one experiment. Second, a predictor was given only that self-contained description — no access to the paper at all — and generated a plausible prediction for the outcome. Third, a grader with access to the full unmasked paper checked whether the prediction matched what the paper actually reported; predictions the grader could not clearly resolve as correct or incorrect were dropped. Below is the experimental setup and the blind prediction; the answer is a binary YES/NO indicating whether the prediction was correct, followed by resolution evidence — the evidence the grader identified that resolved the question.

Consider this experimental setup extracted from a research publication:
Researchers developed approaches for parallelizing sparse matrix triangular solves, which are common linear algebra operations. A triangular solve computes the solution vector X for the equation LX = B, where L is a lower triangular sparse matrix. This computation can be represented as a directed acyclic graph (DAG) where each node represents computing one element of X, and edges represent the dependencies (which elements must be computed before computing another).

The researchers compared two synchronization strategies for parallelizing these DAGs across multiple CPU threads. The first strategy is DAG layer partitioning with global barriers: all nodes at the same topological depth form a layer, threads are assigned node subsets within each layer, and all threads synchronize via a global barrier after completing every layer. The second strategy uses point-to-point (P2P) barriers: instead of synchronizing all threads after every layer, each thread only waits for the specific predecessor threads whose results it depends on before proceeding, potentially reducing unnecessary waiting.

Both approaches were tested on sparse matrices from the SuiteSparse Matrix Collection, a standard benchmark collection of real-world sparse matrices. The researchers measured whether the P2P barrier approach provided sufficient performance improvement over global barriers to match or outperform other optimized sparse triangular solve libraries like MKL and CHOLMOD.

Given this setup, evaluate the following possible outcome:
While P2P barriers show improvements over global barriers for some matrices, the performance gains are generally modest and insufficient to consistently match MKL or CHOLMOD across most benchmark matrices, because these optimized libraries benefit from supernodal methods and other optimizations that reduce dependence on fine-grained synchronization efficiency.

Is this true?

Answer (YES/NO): YES